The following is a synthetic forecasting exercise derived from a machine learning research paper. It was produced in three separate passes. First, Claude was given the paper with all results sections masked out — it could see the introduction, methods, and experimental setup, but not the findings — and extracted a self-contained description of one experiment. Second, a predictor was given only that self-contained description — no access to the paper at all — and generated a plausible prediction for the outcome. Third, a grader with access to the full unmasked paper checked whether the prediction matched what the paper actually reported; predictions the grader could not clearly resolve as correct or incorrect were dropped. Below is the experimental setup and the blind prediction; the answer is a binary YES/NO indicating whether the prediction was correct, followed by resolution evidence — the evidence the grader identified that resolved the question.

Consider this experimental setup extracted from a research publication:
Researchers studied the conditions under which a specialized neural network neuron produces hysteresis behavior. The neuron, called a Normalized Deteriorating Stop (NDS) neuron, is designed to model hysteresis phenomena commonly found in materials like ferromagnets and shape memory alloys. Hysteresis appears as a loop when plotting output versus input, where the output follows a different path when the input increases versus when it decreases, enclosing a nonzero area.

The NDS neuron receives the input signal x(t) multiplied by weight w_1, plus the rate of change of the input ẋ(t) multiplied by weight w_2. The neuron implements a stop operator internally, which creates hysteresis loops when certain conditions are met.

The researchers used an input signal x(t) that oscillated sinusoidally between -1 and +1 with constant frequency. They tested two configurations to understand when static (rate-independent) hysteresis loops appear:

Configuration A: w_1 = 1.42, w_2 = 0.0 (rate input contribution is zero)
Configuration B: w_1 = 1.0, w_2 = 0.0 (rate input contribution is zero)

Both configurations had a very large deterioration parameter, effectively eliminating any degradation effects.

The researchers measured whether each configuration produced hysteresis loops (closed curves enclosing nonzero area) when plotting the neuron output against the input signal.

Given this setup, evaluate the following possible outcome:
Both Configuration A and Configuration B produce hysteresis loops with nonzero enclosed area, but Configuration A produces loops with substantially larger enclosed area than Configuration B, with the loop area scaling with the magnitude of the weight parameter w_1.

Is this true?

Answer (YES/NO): NO